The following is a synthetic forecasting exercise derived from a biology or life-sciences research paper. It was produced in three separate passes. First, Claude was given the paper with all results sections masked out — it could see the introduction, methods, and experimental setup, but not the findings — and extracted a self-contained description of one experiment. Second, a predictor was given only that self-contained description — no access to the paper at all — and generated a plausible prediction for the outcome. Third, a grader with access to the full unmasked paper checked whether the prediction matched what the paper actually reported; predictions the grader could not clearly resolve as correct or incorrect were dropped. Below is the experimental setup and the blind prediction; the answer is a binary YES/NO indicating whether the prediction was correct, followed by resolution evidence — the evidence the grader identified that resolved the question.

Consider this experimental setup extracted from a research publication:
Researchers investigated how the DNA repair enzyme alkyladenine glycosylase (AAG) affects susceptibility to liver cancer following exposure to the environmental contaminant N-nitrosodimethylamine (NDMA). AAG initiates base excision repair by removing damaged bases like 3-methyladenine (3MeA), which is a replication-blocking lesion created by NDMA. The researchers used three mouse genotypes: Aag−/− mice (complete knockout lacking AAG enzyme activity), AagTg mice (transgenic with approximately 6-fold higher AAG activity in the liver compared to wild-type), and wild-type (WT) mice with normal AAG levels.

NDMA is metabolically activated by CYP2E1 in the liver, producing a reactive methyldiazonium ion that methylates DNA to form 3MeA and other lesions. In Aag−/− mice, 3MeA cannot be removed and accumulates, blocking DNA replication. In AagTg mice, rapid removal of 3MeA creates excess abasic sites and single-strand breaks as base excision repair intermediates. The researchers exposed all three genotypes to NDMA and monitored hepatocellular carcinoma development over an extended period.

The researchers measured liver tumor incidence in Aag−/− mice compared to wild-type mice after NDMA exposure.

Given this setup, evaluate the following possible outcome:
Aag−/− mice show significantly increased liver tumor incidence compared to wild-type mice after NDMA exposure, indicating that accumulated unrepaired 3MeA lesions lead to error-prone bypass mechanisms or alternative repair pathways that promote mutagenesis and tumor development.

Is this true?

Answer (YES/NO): YES